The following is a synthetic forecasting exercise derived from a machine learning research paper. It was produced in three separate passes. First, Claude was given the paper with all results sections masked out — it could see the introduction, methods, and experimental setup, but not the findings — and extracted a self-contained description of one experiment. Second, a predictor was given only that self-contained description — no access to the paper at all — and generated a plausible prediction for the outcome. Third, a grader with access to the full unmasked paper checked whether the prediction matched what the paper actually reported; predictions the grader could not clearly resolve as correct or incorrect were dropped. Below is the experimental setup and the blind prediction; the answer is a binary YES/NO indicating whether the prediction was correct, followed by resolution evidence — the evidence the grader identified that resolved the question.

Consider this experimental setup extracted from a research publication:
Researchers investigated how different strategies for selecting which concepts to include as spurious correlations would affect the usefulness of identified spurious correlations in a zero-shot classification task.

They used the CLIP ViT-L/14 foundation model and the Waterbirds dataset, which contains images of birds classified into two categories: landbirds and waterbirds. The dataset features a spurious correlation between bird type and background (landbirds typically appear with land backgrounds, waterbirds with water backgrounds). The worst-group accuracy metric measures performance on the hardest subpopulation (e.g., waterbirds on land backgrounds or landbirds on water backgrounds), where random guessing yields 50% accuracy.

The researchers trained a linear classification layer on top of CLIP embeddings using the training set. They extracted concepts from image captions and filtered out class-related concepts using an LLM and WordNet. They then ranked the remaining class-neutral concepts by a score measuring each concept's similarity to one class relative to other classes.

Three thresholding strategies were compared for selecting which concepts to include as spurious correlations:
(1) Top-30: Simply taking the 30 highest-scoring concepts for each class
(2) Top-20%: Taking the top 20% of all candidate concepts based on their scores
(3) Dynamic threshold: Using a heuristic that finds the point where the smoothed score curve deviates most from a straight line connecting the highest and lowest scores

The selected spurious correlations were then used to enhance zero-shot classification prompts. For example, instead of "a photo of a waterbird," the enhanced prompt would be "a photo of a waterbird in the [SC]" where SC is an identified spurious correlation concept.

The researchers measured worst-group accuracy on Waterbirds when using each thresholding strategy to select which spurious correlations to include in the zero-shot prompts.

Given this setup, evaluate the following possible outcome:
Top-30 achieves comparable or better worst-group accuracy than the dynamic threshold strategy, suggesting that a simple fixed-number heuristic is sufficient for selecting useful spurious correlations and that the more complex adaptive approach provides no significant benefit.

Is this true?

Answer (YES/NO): NO